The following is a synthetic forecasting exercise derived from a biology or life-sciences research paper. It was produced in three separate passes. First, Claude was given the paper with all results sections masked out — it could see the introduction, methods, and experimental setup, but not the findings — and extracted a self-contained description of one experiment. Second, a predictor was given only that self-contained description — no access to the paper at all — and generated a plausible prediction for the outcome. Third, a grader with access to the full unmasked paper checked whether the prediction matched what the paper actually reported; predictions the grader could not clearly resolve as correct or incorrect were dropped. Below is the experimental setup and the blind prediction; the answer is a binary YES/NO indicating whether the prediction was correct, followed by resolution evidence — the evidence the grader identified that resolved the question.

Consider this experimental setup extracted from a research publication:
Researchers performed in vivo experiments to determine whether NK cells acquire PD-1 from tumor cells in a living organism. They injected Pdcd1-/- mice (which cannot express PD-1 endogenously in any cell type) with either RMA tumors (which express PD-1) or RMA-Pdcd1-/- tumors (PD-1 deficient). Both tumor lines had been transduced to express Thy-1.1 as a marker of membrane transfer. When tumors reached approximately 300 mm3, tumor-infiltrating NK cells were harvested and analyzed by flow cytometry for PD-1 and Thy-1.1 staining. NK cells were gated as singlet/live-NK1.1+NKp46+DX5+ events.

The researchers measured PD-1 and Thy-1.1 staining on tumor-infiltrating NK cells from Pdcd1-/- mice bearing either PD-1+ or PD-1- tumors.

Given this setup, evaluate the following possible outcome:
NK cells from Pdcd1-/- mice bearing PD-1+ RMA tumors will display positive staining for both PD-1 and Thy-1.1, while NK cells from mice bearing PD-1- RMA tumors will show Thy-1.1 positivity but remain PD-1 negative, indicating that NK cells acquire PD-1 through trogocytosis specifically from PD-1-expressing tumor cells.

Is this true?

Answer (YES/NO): YES